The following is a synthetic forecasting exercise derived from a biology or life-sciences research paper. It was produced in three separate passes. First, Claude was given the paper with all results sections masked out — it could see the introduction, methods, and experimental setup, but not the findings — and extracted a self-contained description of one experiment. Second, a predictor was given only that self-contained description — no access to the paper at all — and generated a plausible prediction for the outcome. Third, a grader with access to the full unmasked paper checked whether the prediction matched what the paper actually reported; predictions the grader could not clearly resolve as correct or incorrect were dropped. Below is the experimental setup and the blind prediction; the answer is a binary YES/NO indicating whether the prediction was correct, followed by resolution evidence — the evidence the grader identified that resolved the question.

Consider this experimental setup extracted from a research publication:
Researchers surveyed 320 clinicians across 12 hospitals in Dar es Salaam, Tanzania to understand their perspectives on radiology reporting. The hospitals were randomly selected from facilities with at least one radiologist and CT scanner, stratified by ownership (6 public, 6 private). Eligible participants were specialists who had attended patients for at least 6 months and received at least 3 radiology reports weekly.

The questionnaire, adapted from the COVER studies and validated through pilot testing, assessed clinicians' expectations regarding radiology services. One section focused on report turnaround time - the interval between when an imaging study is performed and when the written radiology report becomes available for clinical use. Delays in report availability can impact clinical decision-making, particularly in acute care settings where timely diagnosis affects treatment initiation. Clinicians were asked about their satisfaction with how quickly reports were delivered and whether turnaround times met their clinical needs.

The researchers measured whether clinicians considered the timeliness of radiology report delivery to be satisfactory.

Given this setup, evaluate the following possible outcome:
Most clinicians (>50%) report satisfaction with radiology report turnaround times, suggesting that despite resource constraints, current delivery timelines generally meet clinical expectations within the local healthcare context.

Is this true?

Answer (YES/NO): YES